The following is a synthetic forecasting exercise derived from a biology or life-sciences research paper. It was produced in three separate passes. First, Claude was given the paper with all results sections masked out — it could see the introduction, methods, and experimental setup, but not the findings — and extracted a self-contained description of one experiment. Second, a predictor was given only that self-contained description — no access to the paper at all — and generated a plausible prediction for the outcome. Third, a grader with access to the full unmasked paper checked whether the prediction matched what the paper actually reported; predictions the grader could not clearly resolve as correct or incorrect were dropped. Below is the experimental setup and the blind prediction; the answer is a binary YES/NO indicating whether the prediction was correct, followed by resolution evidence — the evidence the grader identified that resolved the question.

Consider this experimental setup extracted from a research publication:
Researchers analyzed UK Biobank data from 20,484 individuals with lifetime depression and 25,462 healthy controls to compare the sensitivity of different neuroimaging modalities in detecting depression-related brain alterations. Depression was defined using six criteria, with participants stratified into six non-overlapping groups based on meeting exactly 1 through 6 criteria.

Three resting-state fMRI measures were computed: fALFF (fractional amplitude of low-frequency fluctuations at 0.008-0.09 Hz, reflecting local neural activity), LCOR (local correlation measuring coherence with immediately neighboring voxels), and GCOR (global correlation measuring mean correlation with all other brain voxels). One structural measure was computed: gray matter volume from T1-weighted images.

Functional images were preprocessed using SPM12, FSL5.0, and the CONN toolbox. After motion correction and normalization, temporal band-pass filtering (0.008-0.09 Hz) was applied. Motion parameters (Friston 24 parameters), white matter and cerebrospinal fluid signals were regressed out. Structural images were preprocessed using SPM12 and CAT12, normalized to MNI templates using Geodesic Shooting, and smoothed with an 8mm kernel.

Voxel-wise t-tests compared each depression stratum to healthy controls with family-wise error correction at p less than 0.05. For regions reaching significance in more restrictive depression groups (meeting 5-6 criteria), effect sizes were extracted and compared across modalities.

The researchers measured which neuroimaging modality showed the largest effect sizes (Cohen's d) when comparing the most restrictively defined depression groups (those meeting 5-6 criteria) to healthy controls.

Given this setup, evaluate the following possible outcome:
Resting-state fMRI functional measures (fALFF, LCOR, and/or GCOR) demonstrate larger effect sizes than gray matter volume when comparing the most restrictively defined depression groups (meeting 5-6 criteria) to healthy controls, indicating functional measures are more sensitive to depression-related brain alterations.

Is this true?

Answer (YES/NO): YES